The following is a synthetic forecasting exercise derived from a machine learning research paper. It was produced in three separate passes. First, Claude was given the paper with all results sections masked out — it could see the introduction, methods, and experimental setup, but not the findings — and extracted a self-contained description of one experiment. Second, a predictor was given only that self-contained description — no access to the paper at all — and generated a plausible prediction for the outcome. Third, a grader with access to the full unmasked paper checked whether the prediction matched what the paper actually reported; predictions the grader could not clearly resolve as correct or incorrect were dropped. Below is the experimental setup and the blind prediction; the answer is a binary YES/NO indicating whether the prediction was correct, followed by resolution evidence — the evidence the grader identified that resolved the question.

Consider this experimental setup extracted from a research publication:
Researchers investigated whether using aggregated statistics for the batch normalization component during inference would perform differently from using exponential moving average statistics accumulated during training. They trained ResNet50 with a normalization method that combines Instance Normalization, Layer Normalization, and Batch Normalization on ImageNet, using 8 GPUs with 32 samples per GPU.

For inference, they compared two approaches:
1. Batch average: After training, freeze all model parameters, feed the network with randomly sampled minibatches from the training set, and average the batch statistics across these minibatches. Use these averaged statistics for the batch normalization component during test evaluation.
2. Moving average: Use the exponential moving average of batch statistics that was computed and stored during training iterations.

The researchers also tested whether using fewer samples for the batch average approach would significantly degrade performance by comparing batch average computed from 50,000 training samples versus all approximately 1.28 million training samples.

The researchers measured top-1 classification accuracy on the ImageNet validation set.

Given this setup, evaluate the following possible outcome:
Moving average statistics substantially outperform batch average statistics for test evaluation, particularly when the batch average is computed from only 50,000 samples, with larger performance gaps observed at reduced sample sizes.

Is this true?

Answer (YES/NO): NO